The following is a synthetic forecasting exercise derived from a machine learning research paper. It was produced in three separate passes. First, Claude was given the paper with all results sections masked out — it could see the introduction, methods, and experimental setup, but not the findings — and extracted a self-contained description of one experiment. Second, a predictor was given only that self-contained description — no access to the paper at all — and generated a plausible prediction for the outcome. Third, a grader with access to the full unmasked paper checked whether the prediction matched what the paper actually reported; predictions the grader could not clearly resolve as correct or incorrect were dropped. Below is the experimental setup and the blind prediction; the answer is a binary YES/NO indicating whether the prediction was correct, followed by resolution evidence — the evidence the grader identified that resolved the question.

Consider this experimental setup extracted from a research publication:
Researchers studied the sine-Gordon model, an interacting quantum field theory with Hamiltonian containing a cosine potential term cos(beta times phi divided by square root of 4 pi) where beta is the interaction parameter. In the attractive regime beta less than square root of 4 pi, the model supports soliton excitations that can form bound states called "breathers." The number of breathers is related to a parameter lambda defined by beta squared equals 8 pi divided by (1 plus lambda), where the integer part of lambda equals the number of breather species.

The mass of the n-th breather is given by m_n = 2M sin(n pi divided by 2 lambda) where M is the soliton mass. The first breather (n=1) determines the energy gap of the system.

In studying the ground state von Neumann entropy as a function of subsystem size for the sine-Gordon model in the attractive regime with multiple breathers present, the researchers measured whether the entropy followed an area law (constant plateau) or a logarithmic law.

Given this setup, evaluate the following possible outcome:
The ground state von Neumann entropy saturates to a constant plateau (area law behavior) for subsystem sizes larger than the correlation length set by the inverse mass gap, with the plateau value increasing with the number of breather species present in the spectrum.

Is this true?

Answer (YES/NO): NO